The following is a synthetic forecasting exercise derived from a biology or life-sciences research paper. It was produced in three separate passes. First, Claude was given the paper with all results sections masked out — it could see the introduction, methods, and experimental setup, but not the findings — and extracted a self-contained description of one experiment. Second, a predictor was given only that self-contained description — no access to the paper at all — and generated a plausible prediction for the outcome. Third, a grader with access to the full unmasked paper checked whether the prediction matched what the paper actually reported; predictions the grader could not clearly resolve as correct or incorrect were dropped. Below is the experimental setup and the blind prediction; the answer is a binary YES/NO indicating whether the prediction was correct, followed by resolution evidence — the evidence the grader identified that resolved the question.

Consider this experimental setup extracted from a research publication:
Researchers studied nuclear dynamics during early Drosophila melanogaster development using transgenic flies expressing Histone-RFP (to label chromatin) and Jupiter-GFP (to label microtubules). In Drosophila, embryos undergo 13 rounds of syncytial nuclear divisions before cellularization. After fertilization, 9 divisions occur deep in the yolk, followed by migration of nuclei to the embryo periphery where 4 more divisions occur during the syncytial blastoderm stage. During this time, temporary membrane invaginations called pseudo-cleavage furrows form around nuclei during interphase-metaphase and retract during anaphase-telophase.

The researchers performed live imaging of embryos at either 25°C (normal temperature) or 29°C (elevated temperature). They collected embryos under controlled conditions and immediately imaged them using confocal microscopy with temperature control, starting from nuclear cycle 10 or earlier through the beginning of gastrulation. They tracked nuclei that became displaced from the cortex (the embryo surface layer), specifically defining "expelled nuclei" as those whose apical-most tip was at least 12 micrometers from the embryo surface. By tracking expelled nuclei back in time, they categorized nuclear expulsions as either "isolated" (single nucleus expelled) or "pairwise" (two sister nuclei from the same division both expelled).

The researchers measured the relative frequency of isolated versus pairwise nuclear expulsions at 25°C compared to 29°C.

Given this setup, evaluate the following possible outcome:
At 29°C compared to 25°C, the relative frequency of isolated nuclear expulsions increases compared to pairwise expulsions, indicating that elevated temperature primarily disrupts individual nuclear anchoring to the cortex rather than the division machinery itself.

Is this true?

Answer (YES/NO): NO